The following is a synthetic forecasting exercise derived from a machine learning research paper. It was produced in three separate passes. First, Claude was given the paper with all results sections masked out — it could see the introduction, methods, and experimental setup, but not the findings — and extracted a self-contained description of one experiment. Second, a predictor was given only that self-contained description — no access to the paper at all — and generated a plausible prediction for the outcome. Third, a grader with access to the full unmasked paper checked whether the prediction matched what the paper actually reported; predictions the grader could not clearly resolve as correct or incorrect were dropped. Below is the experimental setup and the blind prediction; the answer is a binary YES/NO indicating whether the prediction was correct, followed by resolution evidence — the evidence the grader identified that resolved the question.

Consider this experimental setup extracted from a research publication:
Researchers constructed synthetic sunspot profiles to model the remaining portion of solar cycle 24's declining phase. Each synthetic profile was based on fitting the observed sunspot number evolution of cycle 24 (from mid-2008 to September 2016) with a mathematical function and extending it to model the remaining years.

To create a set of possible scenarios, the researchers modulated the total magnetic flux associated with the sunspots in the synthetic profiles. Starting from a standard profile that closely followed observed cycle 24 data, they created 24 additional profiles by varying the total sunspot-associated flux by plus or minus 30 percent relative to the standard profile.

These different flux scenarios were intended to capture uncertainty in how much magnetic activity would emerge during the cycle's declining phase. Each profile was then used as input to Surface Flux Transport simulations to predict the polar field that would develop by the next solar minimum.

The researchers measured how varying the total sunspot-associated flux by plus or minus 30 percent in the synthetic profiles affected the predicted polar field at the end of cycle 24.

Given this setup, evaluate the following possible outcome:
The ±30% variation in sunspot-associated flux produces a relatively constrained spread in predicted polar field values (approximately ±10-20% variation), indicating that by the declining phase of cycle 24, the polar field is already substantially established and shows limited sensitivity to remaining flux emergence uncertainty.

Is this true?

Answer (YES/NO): YES